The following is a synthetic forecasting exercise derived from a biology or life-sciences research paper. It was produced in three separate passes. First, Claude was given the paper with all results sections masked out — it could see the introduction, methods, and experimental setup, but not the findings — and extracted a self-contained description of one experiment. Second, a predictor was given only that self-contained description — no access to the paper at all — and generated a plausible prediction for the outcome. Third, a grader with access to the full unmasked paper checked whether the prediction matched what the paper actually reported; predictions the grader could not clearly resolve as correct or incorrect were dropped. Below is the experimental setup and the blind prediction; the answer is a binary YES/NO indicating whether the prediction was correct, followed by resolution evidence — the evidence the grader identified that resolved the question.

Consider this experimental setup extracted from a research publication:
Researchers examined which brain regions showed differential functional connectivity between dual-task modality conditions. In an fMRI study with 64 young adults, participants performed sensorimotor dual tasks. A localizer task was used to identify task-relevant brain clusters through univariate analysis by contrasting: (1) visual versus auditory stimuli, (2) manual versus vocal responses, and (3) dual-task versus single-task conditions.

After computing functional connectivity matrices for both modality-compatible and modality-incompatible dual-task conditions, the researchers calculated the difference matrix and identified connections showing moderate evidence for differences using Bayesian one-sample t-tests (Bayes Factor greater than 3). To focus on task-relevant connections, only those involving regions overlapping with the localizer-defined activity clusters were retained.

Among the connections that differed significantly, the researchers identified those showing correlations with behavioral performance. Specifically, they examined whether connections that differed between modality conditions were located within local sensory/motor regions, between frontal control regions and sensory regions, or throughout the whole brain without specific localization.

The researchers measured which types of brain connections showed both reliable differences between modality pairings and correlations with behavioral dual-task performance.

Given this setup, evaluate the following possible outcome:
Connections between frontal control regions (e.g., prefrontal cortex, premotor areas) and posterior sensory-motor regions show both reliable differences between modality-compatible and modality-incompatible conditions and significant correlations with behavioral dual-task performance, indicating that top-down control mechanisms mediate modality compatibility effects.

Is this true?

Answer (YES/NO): YES